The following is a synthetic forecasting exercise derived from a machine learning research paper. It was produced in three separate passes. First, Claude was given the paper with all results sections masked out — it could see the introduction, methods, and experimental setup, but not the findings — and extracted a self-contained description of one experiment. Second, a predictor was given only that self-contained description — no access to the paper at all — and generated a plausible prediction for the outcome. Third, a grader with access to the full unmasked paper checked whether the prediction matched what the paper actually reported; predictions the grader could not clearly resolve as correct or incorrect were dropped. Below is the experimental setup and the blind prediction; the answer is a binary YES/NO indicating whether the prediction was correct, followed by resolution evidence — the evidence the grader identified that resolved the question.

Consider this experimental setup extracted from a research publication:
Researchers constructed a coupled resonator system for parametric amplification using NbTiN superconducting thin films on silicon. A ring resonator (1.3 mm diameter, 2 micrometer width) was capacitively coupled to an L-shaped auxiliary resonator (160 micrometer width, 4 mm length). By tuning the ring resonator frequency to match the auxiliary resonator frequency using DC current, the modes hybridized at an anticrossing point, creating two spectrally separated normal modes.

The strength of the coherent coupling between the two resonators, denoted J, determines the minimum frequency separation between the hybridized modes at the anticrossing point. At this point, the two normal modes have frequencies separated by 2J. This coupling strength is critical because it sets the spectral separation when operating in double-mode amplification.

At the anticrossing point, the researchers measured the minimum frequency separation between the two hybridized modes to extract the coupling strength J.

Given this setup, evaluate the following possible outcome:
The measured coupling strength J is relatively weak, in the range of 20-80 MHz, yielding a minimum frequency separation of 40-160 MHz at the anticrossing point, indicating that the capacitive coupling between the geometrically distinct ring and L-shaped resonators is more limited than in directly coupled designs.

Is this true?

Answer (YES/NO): YES